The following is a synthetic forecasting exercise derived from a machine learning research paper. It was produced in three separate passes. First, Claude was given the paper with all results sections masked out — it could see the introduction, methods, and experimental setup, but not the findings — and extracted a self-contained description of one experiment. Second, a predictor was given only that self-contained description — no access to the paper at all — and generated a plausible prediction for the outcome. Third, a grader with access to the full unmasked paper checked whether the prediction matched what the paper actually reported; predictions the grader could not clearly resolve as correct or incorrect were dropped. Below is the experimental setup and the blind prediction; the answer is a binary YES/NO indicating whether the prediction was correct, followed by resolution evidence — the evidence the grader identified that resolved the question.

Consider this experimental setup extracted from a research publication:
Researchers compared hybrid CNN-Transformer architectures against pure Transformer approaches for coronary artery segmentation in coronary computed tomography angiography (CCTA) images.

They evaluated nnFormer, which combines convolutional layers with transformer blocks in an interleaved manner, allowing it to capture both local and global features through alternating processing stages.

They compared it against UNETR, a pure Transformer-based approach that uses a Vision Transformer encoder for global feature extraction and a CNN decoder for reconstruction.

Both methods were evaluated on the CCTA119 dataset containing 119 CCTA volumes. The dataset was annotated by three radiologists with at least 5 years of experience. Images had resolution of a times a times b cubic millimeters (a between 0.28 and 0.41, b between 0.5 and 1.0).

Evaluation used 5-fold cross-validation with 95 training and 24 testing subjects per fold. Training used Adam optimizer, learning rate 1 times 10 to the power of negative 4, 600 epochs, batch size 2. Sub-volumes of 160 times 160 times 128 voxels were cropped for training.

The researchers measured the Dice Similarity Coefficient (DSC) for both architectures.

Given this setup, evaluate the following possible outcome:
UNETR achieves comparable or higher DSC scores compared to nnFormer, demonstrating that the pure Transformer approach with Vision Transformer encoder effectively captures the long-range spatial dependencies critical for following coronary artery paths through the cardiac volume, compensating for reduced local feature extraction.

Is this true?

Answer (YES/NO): NO